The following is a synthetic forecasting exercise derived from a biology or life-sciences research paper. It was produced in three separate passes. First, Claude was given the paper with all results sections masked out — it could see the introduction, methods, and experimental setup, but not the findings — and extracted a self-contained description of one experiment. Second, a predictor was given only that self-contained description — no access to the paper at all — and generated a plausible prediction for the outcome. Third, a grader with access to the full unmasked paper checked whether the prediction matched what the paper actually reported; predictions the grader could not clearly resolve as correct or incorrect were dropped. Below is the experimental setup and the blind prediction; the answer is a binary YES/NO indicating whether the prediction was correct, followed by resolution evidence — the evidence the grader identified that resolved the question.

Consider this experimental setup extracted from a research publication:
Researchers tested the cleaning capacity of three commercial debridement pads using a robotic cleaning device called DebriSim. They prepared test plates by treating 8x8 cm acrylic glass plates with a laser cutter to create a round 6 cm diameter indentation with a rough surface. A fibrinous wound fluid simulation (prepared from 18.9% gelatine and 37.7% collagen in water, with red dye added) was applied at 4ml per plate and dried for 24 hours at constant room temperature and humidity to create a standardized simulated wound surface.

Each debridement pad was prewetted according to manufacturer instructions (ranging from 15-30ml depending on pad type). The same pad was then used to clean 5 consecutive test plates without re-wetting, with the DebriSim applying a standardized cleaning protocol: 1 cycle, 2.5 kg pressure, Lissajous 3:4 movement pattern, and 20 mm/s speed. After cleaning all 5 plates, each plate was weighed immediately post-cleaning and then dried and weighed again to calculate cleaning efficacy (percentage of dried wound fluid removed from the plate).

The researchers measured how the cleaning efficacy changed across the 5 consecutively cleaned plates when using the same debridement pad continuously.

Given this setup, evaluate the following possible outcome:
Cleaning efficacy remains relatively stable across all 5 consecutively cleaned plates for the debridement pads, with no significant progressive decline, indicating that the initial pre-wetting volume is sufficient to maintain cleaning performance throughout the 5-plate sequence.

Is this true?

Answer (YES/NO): NO